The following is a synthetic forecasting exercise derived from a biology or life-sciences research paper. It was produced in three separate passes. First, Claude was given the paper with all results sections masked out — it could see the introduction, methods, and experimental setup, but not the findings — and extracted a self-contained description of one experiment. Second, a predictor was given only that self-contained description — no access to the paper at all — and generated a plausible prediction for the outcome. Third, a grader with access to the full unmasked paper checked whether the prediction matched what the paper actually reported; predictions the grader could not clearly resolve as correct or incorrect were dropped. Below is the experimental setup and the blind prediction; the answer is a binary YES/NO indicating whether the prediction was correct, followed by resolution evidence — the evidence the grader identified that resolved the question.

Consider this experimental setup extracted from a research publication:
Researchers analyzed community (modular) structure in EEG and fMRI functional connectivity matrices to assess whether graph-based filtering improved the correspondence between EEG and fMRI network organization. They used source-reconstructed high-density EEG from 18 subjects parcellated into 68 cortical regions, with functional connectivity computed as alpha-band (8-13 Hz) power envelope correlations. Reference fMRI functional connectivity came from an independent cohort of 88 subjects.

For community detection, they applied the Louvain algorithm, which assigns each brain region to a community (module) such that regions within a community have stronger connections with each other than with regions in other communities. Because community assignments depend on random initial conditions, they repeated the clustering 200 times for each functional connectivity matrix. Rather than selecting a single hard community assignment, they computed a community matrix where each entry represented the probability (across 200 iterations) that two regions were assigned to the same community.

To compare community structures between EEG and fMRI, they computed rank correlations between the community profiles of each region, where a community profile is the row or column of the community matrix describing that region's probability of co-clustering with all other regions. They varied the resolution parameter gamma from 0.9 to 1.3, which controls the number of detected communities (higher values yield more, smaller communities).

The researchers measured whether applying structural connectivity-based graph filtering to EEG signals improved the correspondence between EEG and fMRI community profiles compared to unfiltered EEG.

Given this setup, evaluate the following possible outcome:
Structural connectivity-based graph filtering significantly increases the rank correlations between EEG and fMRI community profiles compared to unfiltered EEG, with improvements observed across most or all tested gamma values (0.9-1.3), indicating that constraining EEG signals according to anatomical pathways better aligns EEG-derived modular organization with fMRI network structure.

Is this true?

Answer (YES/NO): NO